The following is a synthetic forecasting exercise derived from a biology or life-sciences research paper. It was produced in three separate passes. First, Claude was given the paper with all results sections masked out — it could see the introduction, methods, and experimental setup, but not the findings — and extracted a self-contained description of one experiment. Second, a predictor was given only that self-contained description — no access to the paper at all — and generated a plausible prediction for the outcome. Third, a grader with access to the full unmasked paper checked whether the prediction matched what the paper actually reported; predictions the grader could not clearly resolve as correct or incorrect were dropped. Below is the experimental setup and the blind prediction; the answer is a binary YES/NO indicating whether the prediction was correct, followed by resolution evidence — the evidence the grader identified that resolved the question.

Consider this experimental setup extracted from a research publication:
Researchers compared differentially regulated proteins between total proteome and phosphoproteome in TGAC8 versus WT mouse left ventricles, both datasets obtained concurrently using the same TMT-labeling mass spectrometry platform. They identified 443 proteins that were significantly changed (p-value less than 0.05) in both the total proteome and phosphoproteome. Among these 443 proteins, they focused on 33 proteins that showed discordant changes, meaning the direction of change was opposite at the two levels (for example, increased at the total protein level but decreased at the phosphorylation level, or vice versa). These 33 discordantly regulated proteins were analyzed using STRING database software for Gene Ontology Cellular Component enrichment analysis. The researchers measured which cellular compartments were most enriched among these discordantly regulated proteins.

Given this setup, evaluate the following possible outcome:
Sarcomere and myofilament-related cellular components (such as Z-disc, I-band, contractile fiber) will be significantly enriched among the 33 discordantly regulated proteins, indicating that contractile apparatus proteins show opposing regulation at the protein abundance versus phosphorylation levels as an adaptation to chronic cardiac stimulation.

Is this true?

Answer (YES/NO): NO